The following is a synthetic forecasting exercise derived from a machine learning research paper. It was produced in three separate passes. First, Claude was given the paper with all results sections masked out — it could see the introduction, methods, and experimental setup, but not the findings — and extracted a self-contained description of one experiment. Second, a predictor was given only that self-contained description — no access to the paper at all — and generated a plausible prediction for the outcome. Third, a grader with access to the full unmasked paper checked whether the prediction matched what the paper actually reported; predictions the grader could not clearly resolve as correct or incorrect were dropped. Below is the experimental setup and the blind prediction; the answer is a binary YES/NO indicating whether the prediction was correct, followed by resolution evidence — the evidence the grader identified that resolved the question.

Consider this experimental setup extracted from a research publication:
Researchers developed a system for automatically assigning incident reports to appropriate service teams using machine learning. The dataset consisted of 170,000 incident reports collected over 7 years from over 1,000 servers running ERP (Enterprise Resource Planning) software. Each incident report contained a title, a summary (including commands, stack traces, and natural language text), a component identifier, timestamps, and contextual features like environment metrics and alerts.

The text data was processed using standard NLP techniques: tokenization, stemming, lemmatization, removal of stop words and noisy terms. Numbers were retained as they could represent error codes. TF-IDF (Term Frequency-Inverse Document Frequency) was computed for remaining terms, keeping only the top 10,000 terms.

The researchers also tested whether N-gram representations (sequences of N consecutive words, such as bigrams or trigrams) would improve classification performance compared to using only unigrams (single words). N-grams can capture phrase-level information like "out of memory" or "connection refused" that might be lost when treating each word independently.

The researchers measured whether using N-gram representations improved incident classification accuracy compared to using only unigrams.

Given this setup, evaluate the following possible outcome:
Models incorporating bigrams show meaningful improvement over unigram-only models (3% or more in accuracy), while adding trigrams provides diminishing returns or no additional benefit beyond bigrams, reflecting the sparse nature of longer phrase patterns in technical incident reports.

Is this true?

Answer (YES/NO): NO